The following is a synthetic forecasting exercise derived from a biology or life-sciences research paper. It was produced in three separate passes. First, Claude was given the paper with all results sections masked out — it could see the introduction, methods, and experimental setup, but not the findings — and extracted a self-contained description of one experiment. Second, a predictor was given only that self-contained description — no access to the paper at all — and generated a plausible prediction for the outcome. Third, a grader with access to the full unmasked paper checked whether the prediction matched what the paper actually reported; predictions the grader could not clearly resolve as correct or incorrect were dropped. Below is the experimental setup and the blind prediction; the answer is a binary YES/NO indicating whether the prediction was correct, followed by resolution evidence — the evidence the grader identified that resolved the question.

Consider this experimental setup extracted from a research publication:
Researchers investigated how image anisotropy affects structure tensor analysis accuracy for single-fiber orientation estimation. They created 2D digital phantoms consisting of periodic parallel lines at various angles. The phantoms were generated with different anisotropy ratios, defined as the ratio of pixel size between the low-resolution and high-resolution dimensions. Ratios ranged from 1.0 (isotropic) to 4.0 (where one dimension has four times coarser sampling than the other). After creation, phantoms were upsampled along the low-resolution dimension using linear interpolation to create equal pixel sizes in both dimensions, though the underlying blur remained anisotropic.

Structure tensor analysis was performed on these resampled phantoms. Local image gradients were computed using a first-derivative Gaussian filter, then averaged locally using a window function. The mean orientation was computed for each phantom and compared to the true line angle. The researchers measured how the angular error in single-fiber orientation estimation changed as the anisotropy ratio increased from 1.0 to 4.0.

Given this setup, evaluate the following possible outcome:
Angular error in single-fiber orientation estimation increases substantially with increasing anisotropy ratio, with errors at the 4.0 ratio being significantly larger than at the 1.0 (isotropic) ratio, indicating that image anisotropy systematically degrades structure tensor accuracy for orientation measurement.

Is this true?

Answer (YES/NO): NO